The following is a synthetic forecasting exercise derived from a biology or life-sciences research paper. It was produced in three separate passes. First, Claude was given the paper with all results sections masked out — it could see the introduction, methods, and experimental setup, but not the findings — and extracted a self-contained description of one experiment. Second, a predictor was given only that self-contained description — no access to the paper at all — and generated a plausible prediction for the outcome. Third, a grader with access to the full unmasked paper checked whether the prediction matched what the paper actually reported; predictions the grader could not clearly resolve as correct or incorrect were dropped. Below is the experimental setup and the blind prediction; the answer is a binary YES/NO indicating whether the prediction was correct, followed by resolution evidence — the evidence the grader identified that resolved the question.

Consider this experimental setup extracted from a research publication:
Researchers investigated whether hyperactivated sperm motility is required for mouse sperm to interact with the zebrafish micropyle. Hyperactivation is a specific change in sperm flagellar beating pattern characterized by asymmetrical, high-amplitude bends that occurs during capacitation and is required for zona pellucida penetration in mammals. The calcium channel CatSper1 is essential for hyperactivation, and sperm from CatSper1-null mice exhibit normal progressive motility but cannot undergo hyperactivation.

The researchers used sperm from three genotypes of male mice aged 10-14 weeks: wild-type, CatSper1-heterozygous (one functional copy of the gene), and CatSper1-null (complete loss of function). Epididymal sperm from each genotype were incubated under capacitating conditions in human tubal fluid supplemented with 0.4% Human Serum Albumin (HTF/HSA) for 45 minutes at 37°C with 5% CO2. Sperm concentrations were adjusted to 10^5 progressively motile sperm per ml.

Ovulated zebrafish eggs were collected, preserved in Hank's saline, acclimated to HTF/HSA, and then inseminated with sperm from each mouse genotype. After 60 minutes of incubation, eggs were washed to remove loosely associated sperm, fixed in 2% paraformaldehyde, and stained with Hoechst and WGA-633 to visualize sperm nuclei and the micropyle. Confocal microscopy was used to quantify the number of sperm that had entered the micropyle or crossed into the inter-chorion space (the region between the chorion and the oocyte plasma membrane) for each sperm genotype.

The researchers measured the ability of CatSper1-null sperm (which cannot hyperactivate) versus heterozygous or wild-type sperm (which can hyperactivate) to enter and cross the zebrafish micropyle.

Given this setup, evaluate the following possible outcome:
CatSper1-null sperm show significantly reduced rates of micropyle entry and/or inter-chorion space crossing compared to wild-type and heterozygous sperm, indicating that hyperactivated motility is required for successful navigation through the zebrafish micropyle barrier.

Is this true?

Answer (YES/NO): YES